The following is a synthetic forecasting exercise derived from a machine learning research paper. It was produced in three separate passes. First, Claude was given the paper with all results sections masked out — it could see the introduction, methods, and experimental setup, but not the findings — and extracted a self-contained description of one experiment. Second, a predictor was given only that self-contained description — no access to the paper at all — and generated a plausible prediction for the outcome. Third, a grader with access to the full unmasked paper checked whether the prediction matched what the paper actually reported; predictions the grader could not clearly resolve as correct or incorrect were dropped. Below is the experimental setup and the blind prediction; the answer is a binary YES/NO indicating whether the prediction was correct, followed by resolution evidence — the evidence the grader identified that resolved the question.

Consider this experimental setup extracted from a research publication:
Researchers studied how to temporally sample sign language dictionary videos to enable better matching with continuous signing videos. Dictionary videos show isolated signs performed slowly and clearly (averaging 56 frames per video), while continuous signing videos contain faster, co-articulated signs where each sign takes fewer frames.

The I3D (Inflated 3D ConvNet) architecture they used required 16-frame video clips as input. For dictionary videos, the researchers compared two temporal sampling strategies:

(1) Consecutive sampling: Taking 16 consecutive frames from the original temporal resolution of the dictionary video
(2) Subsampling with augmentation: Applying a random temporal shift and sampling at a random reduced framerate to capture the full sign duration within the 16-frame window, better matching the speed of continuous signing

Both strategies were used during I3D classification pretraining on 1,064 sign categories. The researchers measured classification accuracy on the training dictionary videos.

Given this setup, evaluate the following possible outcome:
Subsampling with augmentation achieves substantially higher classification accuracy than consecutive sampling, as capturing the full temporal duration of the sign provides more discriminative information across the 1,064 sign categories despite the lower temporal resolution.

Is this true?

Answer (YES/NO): YES